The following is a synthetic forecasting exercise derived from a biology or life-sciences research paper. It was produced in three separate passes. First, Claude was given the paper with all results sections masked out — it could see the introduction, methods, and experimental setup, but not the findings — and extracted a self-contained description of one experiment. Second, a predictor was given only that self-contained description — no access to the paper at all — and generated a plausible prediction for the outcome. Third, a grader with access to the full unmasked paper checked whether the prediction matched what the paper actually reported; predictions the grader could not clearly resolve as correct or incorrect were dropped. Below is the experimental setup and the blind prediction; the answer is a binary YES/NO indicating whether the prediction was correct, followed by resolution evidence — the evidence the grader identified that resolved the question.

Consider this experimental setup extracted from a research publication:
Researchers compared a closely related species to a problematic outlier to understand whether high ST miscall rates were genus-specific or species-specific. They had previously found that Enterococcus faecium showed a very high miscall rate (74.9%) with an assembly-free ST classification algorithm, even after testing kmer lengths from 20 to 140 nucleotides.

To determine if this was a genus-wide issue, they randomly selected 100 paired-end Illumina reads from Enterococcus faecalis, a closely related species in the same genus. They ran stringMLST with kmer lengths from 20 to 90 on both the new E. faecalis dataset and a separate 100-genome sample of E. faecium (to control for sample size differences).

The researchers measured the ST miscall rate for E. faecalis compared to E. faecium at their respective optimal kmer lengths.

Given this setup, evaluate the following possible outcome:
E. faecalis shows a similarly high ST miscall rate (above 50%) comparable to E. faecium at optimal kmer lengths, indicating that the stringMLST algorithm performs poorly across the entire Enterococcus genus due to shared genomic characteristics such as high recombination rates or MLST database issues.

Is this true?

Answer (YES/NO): NO